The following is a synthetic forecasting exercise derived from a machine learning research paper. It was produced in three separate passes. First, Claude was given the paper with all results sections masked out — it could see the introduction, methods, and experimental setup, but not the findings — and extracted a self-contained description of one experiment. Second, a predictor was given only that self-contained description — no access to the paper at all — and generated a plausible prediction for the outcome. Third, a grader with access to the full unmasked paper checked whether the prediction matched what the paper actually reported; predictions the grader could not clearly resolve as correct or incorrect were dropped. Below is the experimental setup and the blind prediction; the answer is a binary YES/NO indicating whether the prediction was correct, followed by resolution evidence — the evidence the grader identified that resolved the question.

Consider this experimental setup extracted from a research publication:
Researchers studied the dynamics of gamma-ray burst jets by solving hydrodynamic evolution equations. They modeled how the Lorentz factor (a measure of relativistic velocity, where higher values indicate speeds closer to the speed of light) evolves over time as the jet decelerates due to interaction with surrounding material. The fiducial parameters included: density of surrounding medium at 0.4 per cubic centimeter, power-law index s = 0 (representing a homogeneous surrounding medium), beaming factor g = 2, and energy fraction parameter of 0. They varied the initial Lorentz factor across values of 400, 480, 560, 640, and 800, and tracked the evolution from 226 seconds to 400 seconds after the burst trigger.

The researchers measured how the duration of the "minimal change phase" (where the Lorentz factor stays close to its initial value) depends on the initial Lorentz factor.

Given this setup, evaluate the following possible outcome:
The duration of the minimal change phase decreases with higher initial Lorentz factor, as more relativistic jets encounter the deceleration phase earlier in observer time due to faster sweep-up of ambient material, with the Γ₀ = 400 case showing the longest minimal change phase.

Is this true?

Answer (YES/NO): YES